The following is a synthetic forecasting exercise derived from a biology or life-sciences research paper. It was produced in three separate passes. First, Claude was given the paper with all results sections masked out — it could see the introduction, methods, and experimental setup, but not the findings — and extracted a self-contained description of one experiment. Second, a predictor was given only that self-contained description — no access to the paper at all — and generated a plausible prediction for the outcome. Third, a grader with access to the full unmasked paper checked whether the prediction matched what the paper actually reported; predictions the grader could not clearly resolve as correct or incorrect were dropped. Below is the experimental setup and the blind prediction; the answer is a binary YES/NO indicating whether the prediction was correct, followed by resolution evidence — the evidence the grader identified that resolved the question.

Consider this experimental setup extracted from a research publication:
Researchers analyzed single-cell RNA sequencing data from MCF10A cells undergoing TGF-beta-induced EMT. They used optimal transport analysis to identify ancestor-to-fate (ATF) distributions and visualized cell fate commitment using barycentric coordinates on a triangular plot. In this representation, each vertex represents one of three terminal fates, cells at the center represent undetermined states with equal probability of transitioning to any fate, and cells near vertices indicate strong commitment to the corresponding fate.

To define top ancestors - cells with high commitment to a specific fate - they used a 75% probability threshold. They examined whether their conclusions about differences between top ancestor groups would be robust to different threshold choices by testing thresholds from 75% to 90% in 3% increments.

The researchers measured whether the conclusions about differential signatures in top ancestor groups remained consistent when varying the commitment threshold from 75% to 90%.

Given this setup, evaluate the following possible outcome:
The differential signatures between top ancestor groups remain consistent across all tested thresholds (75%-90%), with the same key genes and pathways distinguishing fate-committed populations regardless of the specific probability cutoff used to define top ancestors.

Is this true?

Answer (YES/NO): YES